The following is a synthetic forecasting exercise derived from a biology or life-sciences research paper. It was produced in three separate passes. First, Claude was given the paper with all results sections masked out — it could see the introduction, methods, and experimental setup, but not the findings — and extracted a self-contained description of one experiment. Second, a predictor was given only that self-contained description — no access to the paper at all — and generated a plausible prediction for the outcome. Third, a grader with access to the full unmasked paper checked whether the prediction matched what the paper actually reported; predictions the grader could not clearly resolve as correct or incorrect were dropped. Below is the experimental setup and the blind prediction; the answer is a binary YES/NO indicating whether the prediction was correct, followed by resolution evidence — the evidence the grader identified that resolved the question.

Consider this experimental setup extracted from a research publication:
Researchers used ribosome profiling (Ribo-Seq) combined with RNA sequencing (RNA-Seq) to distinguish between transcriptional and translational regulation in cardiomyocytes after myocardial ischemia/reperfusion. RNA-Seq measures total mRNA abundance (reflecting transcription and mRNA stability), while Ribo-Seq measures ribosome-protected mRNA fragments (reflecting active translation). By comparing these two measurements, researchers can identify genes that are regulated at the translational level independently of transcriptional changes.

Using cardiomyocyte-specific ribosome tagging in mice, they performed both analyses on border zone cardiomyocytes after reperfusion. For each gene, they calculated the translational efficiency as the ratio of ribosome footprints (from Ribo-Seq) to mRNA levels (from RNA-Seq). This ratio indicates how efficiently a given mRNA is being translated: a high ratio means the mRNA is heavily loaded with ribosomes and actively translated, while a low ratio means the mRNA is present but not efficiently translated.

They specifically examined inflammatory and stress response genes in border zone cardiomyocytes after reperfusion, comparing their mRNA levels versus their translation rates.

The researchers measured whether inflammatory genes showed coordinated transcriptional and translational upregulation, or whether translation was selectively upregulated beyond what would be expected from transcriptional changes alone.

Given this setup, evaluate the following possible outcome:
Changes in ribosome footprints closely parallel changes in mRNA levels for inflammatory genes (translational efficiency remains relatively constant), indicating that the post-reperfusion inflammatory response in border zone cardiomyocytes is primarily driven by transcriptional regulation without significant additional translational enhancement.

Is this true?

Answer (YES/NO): NO